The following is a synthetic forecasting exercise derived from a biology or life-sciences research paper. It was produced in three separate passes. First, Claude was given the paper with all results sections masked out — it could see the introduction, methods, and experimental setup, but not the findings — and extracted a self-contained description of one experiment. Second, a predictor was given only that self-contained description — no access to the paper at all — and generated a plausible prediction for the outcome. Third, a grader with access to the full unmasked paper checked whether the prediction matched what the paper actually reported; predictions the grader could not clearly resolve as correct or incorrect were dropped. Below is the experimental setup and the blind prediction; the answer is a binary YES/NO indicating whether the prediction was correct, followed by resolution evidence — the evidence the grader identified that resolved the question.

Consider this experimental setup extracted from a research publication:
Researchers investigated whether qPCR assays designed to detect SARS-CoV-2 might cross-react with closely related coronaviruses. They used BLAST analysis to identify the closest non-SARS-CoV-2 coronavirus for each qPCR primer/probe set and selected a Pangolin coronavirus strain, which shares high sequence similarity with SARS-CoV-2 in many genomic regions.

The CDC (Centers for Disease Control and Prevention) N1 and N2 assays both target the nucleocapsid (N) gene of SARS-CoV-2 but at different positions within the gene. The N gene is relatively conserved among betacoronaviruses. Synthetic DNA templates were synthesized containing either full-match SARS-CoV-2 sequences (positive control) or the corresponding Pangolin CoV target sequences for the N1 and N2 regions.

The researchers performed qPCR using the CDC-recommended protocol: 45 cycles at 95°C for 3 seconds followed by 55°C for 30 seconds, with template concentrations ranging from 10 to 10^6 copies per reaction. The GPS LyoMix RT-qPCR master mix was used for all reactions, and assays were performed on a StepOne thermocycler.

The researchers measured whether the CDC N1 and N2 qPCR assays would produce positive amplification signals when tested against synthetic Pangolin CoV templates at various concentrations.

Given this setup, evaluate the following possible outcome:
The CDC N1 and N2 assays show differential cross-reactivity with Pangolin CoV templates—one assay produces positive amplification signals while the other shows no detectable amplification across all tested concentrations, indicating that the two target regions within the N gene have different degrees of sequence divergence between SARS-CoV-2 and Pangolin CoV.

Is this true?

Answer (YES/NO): YES